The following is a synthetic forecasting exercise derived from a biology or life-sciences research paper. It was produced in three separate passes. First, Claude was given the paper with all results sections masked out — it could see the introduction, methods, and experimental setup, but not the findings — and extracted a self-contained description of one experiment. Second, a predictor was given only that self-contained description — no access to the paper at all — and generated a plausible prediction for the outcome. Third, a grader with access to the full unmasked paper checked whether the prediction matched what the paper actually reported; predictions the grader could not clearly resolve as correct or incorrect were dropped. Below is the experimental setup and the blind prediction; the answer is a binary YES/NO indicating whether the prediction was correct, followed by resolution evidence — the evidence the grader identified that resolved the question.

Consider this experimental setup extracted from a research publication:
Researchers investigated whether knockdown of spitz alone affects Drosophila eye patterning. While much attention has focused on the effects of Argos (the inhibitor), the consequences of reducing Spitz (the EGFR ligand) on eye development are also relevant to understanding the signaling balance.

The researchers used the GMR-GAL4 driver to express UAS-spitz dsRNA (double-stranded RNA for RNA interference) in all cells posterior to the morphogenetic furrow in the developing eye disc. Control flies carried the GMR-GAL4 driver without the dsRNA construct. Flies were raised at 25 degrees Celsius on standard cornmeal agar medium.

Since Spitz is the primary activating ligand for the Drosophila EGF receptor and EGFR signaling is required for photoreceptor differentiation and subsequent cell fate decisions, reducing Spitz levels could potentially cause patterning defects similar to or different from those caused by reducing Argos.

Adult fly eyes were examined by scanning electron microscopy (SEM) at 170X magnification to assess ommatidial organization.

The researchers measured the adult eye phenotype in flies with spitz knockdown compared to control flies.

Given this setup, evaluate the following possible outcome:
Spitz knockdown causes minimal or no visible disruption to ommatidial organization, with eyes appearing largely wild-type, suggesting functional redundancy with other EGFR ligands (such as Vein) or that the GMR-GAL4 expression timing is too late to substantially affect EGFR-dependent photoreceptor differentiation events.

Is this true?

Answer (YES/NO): NO